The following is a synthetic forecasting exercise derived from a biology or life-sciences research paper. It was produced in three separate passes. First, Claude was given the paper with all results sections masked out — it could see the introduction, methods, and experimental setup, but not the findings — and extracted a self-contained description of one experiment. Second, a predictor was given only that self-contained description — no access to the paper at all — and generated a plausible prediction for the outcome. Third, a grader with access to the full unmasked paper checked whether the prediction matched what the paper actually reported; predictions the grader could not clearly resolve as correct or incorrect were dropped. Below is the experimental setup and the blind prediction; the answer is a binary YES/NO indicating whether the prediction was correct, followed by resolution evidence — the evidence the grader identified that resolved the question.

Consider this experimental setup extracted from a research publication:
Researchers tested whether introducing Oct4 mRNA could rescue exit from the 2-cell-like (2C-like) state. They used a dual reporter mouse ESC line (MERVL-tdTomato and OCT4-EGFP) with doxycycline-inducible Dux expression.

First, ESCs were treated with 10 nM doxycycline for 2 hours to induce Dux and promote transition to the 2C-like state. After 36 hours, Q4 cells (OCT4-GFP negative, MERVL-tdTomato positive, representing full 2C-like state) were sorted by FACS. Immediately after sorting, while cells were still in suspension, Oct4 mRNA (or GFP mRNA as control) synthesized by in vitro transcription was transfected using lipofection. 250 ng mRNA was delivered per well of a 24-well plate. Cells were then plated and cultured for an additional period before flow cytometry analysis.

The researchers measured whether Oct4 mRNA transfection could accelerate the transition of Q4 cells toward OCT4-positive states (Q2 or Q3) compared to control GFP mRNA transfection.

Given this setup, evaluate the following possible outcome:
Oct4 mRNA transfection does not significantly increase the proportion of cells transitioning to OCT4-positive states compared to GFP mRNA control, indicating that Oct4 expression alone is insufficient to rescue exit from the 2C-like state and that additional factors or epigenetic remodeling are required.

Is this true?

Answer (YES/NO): NO